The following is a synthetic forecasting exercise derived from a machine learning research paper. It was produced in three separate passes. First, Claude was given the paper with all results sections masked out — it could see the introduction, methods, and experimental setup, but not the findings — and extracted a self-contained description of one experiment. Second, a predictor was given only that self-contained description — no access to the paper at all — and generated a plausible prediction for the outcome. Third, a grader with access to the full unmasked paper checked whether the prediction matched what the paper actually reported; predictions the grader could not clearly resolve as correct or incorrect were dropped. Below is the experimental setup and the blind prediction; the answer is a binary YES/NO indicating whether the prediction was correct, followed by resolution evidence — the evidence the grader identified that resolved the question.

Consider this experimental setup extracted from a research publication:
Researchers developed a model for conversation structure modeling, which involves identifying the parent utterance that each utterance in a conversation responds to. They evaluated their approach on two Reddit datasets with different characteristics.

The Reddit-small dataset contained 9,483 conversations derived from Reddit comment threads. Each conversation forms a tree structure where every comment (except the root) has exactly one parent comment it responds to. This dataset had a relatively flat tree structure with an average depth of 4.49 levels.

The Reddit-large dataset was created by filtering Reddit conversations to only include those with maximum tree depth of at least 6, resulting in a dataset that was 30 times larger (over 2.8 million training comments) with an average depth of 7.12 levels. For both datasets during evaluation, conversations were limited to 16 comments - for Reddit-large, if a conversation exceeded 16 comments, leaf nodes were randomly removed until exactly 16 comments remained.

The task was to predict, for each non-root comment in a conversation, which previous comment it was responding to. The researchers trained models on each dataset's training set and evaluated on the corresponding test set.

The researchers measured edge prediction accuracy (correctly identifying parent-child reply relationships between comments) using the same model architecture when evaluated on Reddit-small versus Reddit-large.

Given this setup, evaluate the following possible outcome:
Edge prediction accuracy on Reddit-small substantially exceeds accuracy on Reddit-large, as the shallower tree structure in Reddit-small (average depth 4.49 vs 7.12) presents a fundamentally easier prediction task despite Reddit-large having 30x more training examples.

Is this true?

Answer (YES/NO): YES